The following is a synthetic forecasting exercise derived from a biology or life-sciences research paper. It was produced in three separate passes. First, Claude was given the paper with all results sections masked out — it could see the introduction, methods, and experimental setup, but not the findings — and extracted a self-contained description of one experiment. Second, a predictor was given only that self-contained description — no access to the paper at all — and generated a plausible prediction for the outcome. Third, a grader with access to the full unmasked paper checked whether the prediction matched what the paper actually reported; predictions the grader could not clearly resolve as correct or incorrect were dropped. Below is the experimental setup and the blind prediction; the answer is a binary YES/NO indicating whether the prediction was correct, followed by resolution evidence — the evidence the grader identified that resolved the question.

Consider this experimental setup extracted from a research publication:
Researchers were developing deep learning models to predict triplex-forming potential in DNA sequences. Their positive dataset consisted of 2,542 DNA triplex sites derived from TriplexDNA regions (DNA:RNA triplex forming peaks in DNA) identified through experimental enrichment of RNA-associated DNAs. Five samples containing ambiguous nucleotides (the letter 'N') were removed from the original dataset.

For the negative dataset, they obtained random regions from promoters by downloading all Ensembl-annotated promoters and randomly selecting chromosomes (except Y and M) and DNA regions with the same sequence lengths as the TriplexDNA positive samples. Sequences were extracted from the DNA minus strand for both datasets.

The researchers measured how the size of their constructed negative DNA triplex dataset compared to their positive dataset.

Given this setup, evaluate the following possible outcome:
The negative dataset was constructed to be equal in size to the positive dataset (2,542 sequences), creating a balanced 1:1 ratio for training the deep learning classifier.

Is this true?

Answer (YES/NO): NO